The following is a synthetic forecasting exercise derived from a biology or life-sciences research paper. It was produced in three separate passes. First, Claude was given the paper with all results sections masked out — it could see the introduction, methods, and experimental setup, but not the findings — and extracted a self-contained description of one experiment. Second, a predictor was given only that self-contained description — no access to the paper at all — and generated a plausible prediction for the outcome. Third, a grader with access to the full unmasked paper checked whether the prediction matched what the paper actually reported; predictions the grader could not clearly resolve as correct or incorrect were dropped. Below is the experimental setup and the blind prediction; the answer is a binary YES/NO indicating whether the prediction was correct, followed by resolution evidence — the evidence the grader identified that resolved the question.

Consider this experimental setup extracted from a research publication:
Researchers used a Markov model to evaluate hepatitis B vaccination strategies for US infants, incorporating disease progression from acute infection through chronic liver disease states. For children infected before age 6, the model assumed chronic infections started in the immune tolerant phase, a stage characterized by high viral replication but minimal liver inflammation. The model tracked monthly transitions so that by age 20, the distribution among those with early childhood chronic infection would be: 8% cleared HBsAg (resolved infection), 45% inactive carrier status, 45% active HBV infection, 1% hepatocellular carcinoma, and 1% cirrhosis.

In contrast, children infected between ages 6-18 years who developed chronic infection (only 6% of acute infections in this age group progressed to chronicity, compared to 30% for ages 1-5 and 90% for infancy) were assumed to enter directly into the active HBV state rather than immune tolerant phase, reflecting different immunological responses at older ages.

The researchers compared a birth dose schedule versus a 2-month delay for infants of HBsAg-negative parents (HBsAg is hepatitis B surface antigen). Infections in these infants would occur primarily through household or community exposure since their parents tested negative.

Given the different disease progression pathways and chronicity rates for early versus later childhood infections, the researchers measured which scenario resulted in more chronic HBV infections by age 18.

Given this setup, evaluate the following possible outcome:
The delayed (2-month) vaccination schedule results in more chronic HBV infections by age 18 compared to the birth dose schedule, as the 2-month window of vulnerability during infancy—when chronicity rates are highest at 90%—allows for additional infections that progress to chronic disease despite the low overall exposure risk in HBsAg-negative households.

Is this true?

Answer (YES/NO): YES